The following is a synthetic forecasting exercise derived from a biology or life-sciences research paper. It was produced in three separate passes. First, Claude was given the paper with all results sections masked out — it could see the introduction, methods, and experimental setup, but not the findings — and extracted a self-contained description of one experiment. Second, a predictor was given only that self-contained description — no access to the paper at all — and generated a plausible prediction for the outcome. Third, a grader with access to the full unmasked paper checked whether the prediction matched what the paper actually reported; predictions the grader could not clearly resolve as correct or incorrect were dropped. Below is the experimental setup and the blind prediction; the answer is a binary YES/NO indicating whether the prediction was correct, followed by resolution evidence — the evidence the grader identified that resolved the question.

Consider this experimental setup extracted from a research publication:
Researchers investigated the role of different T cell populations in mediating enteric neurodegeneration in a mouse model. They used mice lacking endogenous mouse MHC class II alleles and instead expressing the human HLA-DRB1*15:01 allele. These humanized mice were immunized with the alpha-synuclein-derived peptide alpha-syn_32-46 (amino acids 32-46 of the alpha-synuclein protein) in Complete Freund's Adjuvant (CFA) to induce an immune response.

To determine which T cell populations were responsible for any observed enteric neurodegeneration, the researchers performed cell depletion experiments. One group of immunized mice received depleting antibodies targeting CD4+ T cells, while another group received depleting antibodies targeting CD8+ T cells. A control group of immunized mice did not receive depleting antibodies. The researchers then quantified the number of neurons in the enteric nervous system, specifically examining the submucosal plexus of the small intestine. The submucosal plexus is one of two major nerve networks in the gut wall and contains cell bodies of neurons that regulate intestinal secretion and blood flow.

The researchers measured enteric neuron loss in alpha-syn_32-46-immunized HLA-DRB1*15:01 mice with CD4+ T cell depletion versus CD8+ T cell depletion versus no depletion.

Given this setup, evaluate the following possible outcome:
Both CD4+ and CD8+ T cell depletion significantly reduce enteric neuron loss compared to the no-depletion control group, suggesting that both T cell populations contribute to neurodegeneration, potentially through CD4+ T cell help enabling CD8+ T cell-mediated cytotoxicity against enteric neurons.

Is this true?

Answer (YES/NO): NO